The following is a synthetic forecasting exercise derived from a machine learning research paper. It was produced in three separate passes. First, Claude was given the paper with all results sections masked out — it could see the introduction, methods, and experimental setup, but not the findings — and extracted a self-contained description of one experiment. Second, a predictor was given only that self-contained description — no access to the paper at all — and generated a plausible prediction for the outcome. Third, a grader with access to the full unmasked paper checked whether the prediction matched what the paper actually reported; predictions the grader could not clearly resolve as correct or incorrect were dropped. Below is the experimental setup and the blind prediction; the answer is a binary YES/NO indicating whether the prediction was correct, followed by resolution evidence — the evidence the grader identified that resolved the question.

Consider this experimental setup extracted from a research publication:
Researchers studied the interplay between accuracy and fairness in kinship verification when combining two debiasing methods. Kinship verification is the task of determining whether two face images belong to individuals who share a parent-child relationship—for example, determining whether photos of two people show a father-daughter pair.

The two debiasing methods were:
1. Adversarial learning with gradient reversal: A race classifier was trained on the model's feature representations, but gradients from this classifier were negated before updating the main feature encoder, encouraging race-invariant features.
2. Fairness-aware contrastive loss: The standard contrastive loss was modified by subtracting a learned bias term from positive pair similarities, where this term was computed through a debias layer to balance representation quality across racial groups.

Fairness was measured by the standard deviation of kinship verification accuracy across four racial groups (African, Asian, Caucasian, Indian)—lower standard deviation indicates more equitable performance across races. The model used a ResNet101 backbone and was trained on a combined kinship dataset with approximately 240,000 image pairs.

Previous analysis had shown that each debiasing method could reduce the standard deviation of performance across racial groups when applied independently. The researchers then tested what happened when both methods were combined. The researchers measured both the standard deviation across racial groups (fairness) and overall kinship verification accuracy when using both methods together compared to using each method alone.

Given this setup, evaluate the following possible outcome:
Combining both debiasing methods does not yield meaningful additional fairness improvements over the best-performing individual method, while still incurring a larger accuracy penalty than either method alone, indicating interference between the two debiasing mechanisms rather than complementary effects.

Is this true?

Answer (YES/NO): NO